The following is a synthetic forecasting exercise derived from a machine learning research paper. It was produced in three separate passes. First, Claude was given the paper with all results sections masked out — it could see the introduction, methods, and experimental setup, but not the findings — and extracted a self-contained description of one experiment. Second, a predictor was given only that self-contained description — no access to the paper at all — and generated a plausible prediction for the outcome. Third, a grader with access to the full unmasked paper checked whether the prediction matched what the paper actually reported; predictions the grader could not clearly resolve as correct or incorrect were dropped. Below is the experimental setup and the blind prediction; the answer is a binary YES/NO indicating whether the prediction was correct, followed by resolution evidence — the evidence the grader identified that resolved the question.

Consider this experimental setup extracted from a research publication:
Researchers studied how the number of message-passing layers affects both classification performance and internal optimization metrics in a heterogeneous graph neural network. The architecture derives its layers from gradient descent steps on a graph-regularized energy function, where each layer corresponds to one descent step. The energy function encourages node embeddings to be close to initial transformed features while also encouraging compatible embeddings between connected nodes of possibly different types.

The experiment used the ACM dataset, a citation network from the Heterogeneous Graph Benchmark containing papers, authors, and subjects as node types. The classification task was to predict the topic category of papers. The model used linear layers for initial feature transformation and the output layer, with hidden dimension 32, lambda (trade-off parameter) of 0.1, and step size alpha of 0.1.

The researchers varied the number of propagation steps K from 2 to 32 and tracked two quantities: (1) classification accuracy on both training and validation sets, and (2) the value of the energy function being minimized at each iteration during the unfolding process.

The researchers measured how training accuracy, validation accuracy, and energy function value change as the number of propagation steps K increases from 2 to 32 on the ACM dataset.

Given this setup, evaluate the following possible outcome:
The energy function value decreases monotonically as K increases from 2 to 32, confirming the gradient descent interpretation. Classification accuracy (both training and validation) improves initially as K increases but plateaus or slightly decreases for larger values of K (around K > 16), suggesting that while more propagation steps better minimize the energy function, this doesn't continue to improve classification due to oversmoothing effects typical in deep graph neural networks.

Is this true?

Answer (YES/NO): NO